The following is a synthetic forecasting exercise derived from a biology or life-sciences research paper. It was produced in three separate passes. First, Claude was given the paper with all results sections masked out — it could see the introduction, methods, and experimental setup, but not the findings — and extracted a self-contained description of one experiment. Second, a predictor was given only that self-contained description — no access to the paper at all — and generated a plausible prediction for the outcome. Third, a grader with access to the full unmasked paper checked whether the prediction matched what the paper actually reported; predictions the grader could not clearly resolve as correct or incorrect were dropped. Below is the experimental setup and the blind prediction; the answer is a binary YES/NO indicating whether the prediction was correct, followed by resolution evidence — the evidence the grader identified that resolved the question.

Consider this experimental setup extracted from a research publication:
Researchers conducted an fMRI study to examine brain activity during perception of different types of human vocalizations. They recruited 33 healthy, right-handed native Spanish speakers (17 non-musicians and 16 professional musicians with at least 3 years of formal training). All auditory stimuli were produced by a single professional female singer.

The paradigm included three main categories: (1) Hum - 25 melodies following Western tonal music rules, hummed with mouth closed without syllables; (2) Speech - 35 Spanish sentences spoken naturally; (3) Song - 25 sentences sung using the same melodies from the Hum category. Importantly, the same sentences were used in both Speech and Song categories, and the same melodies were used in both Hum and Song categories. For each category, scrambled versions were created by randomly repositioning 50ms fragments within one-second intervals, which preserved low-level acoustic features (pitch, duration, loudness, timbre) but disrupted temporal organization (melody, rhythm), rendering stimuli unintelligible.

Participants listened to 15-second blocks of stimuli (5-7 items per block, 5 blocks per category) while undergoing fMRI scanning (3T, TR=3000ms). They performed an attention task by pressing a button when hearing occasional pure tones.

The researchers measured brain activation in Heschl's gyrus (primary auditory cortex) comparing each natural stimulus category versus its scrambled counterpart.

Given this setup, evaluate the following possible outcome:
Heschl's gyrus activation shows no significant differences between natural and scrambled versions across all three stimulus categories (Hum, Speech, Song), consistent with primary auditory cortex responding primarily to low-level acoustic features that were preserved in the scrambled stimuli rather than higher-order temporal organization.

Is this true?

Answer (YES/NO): NO